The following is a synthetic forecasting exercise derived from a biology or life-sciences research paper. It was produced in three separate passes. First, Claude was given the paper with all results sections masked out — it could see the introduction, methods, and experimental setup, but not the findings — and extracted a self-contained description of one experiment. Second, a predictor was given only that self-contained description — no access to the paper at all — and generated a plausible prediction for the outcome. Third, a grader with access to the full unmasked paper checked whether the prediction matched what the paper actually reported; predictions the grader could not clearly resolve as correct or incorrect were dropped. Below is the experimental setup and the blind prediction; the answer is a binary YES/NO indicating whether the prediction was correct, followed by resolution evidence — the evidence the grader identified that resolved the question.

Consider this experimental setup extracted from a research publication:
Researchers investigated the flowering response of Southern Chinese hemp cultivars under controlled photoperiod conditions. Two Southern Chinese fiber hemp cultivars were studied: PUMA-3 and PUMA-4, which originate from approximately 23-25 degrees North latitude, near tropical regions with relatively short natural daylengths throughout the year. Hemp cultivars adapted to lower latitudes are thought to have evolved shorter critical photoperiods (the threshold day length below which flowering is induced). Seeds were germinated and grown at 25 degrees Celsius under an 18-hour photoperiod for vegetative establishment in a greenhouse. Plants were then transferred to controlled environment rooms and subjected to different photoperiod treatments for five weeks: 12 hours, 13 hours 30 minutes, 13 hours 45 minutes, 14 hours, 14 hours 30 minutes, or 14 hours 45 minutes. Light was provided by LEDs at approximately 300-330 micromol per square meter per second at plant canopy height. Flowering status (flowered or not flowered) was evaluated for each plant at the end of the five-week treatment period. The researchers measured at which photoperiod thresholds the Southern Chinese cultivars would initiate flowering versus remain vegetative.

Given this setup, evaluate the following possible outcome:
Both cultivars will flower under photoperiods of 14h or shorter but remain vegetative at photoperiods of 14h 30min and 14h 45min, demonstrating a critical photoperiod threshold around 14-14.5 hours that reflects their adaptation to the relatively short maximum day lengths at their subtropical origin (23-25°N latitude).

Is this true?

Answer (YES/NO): NO